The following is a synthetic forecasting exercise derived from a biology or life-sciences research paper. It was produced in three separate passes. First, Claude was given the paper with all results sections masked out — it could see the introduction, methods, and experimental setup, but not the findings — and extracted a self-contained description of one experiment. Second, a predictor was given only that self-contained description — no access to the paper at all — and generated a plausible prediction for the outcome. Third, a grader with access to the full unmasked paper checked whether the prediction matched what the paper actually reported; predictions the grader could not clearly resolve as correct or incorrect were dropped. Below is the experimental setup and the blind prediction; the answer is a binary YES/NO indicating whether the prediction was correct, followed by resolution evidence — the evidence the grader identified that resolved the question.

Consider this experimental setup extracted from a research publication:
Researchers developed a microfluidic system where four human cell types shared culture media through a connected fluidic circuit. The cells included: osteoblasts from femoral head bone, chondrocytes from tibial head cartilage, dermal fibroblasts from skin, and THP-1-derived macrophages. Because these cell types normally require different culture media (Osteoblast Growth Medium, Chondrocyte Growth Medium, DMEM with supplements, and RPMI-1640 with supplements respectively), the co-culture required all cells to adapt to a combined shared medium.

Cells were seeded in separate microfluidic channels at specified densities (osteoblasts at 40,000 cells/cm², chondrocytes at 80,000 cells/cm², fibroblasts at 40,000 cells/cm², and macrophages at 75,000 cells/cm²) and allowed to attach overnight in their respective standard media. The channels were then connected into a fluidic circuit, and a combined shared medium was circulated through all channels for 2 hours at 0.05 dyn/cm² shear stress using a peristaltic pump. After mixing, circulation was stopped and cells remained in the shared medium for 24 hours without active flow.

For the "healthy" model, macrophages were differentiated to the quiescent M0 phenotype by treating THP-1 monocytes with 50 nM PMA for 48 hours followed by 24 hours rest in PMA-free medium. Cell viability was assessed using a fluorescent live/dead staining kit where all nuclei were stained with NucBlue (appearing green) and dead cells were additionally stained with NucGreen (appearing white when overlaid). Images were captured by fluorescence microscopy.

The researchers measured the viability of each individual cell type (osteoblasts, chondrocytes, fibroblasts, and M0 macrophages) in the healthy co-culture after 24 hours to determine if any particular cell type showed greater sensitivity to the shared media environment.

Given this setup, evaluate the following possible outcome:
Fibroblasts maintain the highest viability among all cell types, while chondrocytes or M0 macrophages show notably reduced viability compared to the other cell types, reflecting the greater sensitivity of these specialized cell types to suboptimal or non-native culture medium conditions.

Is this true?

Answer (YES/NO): YES